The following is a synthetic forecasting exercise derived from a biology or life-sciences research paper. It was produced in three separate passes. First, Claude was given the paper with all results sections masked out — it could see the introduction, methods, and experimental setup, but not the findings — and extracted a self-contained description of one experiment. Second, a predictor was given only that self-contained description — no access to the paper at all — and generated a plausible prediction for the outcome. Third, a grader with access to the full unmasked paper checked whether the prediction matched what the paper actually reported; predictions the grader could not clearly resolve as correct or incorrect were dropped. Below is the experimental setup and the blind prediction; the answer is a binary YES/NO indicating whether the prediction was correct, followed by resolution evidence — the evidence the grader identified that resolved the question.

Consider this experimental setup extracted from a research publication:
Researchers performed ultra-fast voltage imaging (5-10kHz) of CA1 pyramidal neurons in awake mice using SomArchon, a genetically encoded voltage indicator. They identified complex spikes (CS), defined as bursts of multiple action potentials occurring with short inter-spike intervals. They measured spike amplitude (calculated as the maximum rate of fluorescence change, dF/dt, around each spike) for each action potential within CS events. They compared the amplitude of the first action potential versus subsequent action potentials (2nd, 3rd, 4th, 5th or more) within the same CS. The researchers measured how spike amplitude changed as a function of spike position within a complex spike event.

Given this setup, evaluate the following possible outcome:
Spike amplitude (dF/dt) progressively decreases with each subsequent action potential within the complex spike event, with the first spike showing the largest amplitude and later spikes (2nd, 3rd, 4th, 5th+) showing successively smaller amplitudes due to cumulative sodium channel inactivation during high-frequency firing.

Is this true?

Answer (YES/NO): YES